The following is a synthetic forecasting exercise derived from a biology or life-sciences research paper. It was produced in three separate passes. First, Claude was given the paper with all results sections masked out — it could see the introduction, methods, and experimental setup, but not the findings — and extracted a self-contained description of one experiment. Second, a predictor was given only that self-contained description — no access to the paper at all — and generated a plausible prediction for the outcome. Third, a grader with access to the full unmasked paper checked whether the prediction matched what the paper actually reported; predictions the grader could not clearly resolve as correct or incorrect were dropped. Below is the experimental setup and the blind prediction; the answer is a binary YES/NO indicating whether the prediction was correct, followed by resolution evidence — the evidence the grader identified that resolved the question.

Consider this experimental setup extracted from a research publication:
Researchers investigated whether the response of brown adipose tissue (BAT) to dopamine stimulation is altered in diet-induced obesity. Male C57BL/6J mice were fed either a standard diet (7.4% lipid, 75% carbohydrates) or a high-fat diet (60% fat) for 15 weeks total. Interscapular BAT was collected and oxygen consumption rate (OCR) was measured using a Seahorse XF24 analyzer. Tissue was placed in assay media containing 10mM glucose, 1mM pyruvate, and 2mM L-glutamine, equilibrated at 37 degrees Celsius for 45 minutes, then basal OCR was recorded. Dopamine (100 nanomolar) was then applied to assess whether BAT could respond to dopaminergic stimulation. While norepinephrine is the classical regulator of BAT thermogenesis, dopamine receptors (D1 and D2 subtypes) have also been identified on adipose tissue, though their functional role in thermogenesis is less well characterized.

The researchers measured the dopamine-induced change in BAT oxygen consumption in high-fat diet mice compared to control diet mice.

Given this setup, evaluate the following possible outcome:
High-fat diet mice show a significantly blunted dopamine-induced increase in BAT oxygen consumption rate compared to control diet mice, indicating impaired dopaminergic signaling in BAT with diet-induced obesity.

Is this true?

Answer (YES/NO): NO